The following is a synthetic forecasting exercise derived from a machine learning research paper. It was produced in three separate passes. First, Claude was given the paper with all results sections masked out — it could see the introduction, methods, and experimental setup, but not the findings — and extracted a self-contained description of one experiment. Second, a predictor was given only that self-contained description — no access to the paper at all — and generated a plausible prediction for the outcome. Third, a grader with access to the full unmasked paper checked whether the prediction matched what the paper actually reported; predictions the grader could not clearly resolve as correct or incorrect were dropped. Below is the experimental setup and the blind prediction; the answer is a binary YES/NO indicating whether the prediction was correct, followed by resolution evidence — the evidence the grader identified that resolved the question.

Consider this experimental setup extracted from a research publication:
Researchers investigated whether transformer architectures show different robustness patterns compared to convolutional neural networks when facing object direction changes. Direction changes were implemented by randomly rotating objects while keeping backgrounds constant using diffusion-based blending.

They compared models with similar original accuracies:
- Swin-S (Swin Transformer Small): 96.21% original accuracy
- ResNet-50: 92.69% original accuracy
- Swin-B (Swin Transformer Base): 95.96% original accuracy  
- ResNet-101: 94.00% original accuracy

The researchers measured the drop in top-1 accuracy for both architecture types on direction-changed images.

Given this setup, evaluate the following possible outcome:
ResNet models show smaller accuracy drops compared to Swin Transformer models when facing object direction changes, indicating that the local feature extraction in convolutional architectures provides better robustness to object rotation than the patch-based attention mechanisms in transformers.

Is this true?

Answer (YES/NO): NO